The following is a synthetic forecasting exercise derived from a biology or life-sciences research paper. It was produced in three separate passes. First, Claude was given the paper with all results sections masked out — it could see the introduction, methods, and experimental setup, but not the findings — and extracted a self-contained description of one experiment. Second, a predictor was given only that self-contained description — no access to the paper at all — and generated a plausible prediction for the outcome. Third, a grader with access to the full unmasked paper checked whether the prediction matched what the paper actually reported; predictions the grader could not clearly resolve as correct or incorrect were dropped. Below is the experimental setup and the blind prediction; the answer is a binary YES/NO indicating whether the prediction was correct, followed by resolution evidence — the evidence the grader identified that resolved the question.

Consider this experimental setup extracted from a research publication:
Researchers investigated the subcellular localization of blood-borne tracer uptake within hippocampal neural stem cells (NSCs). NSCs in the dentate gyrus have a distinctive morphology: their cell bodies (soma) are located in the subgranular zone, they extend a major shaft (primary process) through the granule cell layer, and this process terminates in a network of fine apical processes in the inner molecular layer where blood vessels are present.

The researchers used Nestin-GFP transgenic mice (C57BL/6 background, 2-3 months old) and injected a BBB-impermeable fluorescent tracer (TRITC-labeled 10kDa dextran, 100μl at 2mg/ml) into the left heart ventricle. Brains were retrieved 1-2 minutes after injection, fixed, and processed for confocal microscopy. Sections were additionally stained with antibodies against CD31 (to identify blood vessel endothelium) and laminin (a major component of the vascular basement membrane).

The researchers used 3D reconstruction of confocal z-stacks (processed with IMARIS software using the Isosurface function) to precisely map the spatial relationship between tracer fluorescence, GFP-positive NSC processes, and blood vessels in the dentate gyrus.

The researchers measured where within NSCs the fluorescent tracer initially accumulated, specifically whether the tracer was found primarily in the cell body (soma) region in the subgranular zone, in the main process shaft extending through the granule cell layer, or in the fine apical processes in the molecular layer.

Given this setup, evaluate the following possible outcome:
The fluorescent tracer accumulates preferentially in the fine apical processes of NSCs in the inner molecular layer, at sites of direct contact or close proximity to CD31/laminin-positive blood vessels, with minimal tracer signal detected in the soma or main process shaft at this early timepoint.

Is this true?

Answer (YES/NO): NO